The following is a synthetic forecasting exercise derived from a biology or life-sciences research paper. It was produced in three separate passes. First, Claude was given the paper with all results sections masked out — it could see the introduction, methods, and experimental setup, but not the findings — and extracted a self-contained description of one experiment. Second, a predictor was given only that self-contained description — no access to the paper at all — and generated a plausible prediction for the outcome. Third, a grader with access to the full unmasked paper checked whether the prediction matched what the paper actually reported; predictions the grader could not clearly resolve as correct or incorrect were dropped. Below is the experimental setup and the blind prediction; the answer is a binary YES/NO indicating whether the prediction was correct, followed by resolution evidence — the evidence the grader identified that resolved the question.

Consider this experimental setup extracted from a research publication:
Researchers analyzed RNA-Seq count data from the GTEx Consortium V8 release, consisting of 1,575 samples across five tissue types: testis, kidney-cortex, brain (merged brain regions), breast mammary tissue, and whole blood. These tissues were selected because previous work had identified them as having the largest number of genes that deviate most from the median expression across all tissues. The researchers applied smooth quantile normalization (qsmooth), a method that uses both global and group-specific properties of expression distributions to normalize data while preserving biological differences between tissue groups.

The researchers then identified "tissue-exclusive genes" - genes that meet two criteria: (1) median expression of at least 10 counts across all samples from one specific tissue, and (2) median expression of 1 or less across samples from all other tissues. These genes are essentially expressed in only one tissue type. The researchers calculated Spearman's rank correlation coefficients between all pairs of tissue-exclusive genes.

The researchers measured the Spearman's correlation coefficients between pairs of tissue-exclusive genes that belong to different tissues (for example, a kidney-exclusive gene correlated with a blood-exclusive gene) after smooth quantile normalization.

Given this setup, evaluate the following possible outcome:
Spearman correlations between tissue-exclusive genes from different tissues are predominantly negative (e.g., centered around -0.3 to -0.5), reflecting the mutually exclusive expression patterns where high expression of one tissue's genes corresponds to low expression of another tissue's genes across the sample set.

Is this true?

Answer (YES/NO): NO